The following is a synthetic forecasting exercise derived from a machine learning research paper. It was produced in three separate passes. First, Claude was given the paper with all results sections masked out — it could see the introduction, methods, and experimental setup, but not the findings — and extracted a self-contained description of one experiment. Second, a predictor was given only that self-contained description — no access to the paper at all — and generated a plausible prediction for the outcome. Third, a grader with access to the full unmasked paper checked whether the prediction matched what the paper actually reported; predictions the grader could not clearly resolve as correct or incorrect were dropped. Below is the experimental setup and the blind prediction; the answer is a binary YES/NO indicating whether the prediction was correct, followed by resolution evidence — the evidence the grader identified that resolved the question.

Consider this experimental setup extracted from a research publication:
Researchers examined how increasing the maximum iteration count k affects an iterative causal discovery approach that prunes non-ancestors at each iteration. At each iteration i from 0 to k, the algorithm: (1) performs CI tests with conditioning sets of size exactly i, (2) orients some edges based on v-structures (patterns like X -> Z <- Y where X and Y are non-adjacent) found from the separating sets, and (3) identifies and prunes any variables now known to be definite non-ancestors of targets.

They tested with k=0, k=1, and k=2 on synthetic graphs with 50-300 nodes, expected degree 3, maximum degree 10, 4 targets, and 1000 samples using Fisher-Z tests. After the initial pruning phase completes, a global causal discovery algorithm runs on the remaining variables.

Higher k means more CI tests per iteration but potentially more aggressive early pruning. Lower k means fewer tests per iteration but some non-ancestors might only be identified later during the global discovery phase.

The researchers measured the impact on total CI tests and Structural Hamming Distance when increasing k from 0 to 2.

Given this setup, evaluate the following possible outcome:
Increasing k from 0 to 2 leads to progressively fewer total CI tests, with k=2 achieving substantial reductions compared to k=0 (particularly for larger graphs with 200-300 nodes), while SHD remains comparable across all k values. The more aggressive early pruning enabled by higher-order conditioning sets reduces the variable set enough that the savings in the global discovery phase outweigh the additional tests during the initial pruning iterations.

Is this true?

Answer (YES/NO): NO